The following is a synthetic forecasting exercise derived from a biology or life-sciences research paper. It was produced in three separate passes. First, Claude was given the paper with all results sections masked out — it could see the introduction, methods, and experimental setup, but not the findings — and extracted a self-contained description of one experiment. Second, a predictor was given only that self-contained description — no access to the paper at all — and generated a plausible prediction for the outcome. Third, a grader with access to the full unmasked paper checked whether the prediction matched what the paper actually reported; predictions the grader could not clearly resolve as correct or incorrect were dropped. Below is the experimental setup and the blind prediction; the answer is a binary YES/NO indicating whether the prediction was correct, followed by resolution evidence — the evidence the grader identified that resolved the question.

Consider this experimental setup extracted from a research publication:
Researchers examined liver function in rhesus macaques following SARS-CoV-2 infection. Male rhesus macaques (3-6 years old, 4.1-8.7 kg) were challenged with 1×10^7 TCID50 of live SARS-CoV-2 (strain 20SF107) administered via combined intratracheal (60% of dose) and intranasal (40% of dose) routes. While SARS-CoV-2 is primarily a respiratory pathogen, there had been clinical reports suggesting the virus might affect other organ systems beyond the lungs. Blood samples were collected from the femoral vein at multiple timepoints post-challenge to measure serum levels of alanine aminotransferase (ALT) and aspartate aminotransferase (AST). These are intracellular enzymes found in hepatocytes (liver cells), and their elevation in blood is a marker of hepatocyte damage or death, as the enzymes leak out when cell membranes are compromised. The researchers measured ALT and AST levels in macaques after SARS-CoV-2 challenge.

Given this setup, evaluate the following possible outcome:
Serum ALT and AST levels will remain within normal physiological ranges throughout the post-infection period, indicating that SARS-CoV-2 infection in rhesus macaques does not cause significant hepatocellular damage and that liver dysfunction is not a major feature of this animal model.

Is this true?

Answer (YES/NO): NO